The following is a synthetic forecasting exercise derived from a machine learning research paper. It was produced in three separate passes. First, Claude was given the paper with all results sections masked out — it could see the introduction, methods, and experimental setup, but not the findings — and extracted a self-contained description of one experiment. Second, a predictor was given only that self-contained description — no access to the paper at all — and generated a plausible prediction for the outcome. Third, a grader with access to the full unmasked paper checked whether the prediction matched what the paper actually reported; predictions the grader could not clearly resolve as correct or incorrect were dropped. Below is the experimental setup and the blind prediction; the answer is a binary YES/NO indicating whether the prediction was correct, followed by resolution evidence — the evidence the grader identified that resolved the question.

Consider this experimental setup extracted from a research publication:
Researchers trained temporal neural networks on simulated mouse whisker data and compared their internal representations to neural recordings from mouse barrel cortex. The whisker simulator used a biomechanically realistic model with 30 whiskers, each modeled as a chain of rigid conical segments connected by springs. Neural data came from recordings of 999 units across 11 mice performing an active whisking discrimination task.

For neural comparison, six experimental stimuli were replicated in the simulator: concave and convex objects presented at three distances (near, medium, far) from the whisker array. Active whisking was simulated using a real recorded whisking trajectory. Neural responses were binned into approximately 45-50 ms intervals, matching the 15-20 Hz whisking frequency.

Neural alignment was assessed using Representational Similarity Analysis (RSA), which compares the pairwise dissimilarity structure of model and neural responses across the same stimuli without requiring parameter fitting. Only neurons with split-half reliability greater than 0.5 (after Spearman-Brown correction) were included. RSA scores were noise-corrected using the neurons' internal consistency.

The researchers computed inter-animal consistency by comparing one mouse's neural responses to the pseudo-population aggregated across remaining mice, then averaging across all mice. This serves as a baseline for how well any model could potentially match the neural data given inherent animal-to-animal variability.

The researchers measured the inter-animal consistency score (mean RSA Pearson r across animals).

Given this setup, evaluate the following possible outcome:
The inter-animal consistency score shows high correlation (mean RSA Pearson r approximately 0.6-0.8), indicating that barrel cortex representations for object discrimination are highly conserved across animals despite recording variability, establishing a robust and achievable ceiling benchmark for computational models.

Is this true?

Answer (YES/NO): NO